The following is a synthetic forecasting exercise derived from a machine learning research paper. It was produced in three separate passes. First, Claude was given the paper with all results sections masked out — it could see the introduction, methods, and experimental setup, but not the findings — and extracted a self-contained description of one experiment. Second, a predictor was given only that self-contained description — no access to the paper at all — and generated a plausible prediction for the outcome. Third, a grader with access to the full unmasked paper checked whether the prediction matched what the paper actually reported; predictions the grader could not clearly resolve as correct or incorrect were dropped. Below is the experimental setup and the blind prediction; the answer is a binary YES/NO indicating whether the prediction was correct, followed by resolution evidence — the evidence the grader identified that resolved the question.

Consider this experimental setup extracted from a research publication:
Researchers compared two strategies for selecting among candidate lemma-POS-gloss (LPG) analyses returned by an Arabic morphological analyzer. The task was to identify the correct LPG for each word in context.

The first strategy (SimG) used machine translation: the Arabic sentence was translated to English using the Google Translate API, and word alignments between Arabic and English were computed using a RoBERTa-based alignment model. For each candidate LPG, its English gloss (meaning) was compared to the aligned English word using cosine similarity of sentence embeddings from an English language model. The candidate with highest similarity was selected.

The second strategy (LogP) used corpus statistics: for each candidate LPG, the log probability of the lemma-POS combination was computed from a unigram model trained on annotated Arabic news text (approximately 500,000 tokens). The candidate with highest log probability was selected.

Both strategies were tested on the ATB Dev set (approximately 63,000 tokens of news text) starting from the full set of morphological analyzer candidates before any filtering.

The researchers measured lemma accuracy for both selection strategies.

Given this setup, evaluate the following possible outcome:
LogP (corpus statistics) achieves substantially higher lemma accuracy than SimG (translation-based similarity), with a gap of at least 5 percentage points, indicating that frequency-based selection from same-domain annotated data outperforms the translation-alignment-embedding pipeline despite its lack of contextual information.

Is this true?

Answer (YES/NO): NO